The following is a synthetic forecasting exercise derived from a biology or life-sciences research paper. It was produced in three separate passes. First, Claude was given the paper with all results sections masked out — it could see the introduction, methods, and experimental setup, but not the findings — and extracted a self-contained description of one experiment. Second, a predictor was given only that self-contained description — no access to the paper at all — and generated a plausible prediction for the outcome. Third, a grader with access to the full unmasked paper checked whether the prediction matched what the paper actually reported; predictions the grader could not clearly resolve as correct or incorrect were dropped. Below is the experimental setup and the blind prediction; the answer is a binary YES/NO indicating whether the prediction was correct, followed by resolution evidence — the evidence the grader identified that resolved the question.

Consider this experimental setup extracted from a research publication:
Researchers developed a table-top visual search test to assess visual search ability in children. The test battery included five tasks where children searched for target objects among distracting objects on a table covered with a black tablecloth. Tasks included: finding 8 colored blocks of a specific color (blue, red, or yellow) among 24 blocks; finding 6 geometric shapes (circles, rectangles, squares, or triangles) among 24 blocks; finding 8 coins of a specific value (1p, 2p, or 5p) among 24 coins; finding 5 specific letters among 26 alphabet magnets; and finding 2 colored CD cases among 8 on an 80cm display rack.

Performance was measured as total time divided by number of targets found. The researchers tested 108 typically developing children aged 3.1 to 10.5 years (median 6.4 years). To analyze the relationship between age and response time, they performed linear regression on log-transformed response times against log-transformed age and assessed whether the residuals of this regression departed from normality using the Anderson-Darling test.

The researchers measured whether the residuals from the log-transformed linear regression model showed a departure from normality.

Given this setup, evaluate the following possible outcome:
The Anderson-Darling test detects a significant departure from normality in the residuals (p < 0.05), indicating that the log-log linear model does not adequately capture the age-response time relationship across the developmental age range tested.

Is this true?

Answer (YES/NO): NO